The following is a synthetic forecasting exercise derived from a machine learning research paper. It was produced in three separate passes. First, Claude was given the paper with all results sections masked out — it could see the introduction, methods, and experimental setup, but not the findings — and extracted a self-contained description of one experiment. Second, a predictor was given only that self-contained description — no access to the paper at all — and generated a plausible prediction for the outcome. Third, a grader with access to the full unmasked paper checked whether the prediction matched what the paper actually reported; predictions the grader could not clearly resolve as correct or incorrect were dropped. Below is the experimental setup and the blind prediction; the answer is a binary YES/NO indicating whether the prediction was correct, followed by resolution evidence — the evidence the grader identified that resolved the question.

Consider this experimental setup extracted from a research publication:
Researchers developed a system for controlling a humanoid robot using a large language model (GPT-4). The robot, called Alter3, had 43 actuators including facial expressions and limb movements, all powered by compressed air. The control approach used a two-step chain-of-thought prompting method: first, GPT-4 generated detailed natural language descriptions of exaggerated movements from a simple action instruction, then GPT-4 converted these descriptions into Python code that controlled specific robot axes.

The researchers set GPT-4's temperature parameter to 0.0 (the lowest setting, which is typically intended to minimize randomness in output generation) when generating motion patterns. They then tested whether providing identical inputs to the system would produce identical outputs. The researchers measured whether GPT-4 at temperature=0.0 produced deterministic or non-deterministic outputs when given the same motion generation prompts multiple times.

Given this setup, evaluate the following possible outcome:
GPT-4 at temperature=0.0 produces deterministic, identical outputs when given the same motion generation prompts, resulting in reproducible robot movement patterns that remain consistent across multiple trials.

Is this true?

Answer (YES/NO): NO